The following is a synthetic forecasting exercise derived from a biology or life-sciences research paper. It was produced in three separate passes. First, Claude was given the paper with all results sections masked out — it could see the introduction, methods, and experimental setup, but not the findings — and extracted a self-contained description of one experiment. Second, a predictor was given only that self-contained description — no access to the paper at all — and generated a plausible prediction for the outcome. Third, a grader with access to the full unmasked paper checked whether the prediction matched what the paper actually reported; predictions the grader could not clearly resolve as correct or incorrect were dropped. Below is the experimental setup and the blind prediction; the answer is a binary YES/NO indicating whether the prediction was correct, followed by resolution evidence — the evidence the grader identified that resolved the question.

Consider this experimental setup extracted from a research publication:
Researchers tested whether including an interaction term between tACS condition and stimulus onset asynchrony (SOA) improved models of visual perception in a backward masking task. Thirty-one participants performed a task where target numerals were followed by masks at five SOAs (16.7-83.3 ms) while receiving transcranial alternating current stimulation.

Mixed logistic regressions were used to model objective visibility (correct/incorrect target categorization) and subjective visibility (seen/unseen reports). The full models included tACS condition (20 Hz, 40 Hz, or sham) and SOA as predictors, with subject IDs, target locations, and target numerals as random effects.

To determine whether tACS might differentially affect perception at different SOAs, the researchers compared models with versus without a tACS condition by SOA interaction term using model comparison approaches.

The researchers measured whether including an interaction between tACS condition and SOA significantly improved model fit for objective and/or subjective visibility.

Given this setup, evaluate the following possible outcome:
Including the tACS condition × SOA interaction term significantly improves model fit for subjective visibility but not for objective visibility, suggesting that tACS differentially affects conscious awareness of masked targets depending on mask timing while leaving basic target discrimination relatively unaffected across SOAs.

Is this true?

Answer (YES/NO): NO